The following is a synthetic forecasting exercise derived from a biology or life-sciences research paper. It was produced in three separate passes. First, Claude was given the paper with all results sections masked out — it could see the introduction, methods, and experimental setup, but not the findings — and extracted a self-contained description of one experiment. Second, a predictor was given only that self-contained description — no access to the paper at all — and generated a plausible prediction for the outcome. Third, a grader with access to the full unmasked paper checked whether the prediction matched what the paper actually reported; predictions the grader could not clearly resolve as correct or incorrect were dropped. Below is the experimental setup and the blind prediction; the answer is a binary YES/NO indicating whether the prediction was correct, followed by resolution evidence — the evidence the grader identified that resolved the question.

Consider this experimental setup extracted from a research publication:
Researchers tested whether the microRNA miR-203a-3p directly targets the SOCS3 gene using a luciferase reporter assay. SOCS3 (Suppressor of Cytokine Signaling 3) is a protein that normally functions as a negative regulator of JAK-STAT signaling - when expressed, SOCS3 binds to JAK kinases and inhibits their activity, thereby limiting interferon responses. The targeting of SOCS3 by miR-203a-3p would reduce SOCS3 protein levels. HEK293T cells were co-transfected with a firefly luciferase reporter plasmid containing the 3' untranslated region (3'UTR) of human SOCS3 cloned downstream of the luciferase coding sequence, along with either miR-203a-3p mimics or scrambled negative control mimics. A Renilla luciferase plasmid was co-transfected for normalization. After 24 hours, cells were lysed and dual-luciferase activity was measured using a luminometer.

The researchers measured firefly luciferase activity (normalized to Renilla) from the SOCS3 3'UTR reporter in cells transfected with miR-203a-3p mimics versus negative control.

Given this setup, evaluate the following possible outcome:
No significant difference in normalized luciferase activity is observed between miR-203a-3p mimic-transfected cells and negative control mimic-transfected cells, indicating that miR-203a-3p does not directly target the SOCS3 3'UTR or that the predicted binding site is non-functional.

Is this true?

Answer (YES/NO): NO